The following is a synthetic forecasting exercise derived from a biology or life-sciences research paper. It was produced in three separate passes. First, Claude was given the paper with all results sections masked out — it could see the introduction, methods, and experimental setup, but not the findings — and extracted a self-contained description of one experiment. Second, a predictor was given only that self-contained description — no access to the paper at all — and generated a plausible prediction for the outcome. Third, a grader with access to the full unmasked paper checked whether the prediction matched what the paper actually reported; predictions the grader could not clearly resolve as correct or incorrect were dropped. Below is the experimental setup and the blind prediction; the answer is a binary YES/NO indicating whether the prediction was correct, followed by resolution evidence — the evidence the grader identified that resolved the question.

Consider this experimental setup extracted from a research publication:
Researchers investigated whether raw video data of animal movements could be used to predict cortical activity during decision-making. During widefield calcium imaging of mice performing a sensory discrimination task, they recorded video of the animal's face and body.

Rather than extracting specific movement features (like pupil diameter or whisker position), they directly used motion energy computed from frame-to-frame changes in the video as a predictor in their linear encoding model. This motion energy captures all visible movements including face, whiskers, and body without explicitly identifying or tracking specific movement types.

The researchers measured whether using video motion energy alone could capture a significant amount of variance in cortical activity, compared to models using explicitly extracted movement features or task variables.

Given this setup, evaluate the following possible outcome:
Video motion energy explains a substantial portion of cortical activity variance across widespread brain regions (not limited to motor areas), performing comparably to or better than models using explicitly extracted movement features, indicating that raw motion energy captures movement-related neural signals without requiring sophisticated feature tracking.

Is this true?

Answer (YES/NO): YES